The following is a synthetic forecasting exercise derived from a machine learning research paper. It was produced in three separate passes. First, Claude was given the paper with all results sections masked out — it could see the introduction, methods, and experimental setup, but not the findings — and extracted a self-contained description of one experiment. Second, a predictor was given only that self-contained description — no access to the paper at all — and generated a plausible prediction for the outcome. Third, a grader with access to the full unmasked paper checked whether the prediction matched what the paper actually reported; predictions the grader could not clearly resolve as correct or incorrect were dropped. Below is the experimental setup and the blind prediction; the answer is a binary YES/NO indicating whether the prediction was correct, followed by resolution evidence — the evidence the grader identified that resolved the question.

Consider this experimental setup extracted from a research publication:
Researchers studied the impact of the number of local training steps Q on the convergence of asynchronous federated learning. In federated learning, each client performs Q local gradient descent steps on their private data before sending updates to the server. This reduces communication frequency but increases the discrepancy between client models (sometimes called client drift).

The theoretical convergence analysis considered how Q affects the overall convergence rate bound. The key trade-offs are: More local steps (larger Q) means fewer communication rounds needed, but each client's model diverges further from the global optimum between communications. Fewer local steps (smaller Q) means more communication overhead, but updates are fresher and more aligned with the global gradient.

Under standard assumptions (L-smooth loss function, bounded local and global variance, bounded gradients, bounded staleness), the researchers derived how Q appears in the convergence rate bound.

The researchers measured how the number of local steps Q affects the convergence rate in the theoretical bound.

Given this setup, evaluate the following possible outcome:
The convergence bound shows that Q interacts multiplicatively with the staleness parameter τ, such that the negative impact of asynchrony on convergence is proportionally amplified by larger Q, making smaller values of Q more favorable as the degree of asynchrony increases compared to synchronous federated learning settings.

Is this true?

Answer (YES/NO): NO